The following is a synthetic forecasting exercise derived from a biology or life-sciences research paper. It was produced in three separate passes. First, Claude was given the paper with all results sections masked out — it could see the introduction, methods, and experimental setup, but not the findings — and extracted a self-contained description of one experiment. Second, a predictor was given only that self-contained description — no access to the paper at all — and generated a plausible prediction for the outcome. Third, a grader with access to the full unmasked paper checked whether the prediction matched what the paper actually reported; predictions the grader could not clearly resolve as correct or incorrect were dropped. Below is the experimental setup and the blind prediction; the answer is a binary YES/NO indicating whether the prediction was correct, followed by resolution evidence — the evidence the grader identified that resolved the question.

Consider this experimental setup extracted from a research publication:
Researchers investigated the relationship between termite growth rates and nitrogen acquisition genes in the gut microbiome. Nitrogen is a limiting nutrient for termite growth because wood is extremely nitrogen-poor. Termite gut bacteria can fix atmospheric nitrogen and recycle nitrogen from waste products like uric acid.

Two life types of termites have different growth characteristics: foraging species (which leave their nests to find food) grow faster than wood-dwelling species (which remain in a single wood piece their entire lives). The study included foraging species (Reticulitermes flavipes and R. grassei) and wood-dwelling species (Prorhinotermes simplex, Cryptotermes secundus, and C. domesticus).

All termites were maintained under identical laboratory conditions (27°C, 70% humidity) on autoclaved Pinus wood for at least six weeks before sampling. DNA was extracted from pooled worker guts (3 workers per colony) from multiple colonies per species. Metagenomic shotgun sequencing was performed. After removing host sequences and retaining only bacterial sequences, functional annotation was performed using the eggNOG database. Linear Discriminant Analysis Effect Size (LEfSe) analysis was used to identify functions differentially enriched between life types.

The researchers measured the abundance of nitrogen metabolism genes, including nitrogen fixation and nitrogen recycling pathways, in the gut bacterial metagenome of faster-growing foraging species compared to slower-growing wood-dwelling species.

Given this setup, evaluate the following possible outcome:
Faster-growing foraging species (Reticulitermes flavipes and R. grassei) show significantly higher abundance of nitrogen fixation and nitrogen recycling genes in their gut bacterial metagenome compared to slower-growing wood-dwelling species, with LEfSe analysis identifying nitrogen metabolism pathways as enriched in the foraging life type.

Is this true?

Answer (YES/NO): YES